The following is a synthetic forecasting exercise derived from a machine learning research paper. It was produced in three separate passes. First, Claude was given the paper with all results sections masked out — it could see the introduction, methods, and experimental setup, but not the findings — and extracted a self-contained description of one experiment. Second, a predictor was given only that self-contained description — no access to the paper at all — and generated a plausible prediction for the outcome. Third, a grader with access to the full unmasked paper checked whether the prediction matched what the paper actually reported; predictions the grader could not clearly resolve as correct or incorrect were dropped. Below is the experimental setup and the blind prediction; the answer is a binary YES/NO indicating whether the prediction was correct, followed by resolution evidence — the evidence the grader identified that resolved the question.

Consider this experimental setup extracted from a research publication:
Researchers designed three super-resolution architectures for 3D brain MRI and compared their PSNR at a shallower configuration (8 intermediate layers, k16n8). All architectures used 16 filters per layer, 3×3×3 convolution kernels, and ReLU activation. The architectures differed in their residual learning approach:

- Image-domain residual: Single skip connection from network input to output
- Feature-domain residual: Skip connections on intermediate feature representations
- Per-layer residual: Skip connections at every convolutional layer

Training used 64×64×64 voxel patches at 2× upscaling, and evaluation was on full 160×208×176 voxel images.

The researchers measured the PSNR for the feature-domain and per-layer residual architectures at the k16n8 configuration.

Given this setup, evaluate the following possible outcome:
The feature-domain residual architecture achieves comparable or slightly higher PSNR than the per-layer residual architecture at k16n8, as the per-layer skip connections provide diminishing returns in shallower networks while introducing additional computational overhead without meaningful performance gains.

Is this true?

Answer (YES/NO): YES